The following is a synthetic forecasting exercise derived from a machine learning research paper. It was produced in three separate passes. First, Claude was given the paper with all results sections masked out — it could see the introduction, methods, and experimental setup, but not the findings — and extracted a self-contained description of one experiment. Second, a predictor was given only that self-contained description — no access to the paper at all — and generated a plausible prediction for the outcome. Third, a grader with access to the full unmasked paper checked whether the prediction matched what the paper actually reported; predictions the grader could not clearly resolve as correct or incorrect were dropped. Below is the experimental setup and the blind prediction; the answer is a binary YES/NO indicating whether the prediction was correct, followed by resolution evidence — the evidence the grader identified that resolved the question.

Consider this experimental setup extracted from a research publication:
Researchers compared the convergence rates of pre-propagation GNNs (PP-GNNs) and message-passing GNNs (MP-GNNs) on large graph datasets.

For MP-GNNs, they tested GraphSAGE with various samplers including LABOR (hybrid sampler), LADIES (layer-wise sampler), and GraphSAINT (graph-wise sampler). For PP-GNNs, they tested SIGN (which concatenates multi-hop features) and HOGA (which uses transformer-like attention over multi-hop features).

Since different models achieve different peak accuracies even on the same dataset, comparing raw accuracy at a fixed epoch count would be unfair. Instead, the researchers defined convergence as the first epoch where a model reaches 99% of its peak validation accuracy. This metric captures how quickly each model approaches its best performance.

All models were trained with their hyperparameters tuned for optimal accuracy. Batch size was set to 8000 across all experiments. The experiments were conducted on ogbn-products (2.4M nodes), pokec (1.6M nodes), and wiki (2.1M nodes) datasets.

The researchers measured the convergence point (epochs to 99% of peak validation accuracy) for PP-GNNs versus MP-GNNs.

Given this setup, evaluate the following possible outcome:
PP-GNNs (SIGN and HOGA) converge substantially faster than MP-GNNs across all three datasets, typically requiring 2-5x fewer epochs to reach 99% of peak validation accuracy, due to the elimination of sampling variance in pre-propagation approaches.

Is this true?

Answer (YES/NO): NO